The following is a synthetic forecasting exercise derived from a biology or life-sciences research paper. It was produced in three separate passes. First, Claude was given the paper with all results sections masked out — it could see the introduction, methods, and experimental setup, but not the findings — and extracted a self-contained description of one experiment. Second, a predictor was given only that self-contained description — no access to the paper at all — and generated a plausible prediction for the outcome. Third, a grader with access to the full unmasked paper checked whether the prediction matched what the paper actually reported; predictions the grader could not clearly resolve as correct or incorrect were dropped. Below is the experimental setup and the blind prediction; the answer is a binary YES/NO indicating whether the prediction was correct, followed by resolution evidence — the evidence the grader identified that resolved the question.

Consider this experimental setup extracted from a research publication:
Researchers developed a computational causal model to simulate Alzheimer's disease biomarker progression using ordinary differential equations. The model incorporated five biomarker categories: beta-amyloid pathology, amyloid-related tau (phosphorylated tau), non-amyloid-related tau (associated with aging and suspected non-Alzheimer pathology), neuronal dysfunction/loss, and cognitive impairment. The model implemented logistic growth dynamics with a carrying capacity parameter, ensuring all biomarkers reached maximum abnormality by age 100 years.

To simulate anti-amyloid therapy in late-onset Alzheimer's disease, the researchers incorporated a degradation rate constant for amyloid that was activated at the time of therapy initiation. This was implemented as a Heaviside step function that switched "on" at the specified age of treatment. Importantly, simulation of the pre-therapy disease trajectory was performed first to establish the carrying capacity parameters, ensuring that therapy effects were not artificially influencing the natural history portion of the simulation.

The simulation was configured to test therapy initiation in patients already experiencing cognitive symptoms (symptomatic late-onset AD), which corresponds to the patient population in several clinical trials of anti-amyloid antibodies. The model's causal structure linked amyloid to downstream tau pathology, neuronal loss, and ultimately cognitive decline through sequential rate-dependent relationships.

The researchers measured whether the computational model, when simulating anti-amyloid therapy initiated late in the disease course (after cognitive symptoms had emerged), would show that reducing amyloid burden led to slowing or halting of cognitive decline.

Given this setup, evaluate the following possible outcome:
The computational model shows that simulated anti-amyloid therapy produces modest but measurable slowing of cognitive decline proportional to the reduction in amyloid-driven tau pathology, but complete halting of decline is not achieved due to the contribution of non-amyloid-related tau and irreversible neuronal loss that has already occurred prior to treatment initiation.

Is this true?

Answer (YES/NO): NO